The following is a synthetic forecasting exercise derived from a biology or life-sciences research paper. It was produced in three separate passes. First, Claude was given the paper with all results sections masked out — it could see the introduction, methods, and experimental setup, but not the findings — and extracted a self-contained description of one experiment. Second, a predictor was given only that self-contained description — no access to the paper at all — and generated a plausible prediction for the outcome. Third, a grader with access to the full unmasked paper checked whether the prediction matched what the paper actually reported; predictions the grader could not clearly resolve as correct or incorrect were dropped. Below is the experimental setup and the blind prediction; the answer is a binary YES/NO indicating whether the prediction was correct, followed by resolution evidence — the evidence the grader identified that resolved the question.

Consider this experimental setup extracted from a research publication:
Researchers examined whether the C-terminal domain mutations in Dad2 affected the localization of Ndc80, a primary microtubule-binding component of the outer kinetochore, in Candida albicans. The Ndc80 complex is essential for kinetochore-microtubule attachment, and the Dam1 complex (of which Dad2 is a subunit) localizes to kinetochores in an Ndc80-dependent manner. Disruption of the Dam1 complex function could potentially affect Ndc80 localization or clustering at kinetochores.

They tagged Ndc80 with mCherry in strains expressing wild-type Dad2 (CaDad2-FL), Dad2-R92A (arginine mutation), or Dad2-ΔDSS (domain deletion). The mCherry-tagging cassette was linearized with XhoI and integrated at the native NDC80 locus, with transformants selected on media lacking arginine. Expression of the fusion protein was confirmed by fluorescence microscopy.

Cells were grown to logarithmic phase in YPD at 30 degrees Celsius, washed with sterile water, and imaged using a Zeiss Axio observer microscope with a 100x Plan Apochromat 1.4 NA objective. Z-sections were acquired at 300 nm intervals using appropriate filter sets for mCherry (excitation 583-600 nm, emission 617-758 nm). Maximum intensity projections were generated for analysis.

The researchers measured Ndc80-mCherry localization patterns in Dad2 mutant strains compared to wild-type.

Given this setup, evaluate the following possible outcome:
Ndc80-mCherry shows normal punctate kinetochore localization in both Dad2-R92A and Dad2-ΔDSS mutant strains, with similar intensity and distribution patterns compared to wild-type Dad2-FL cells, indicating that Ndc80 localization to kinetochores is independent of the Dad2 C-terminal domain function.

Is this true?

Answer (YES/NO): NO